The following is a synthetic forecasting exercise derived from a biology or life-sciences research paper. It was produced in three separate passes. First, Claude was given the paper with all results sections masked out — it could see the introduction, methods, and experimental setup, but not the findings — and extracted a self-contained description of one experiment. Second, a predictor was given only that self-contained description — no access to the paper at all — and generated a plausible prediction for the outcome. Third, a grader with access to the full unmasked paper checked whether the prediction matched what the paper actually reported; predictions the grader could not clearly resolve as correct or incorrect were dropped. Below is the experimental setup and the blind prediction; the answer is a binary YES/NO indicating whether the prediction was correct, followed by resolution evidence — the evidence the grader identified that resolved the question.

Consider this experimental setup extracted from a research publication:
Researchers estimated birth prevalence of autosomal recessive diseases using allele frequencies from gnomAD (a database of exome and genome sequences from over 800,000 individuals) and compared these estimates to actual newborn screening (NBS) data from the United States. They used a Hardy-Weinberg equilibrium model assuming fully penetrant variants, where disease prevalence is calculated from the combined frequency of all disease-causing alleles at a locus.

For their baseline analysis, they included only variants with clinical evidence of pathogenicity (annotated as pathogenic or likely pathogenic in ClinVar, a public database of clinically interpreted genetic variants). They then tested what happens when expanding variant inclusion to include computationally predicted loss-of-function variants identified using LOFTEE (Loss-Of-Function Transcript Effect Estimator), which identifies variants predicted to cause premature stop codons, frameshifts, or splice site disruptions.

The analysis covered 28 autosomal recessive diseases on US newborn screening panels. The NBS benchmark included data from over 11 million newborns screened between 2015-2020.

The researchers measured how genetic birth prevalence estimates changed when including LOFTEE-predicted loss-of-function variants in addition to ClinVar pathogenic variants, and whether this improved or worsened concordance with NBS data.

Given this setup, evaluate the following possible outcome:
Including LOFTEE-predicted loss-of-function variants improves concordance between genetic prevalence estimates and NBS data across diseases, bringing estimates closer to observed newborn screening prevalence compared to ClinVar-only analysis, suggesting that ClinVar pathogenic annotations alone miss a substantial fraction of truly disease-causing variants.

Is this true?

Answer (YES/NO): YES